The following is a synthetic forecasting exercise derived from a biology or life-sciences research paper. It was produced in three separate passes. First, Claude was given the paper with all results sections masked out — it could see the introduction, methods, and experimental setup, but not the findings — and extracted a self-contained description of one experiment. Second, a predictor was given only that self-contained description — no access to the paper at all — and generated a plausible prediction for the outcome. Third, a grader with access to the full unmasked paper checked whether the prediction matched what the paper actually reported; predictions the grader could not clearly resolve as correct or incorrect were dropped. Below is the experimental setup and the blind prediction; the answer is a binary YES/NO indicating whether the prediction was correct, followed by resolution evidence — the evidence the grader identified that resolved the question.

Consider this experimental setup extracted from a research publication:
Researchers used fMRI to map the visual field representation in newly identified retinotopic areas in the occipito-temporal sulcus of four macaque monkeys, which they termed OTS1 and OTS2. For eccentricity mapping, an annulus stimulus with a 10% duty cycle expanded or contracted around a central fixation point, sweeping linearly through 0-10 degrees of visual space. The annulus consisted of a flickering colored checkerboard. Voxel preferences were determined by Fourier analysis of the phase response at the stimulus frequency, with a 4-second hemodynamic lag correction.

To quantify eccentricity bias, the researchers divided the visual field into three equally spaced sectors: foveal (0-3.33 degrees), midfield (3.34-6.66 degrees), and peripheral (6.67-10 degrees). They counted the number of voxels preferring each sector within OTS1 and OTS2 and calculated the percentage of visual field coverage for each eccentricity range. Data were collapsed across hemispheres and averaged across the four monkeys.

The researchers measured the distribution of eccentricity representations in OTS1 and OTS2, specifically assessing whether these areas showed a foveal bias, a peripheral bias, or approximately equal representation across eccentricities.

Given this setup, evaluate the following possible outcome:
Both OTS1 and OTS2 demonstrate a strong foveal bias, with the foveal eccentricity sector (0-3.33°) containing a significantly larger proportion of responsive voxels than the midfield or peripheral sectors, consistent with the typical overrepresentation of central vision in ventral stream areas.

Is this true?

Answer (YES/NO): NO